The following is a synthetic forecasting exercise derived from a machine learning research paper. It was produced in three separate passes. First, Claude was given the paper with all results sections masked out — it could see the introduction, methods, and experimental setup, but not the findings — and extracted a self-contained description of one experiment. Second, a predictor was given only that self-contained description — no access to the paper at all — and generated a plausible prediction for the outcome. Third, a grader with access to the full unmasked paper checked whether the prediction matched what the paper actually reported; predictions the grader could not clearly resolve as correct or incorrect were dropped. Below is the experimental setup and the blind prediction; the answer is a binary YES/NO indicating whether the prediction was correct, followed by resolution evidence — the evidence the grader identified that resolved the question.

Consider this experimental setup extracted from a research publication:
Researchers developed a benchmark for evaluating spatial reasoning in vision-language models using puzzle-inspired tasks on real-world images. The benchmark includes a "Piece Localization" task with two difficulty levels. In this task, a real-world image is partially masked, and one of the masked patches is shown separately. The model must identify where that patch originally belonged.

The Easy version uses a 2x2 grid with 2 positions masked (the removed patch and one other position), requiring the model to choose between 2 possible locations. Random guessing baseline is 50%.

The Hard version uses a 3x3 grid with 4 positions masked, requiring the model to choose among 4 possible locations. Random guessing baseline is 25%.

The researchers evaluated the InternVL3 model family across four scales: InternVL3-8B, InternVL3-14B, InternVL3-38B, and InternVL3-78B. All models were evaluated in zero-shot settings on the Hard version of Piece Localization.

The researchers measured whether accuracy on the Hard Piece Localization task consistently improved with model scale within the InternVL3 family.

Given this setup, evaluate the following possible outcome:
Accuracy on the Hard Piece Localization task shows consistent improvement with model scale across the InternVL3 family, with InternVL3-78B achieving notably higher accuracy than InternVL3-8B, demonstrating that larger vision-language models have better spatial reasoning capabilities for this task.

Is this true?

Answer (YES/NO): YES